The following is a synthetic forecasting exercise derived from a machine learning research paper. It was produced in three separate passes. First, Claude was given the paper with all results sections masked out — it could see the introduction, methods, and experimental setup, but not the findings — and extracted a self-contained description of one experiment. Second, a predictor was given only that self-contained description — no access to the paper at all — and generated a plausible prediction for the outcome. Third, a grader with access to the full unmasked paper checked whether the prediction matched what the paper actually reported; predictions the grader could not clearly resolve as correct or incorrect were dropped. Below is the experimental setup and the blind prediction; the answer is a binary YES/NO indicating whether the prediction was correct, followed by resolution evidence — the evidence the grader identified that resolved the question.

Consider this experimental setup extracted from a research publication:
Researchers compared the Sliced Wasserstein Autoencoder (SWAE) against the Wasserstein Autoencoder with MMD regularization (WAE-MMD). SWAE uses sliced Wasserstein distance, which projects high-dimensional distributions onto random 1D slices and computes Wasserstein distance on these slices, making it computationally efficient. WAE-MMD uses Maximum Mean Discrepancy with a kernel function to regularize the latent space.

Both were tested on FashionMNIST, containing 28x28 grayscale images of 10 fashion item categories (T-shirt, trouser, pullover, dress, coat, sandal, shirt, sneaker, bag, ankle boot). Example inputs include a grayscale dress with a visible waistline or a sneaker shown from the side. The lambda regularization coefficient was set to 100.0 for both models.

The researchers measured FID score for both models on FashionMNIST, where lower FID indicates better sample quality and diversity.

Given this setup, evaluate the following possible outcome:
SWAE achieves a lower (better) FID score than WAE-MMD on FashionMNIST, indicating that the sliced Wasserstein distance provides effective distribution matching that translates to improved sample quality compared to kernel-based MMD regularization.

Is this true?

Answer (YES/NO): YES